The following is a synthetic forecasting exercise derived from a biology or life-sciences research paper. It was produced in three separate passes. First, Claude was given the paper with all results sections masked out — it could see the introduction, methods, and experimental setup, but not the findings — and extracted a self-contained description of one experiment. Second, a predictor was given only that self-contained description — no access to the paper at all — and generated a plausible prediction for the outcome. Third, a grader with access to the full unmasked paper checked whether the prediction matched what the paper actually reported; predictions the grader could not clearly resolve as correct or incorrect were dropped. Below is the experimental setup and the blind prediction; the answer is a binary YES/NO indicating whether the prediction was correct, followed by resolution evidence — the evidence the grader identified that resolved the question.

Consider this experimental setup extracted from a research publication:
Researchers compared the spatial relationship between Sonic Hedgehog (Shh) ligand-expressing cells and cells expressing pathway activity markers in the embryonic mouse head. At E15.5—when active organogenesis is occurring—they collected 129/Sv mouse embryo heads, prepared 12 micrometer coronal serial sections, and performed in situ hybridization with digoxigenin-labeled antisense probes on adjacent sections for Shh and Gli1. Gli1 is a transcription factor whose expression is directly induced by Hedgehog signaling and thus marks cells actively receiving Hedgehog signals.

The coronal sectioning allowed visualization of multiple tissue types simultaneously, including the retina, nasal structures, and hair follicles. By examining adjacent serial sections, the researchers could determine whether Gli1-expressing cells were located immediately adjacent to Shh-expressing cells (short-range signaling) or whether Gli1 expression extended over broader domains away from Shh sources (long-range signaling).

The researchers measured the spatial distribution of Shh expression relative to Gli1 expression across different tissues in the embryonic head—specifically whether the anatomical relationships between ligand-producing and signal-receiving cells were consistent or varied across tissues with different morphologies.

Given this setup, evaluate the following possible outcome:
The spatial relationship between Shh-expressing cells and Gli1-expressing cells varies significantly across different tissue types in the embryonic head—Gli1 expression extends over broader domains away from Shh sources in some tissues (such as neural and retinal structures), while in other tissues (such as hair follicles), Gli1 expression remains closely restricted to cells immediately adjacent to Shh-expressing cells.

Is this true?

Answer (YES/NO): NO